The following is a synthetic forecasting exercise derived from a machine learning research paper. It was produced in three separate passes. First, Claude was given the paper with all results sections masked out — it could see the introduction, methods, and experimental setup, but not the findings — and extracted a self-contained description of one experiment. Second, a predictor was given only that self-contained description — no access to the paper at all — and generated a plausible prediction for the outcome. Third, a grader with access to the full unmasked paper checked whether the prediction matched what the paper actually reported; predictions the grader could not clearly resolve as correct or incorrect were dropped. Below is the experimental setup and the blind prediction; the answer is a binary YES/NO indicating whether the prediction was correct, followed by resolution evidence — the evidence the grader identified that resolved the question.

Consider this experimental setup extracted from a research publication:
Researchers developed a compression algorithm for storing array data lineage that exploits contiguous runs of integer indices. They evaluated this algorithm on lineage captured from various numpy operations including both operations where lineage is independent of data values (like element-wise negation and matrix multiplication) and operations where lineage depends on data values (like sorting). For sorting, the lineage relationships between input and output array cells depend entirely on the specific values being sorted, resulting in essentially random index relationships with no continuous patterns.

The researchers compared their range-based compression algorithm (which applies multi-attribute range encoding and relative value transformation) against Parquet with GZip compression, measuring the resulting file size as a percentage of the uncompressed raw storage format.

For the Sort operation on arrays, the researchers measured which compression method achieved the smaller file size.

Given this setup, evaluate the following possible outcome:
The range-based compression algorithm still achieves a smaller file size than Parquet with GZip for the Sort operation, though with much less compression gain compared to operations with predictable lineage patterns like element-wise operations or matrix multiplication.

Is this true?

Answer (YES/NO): NO